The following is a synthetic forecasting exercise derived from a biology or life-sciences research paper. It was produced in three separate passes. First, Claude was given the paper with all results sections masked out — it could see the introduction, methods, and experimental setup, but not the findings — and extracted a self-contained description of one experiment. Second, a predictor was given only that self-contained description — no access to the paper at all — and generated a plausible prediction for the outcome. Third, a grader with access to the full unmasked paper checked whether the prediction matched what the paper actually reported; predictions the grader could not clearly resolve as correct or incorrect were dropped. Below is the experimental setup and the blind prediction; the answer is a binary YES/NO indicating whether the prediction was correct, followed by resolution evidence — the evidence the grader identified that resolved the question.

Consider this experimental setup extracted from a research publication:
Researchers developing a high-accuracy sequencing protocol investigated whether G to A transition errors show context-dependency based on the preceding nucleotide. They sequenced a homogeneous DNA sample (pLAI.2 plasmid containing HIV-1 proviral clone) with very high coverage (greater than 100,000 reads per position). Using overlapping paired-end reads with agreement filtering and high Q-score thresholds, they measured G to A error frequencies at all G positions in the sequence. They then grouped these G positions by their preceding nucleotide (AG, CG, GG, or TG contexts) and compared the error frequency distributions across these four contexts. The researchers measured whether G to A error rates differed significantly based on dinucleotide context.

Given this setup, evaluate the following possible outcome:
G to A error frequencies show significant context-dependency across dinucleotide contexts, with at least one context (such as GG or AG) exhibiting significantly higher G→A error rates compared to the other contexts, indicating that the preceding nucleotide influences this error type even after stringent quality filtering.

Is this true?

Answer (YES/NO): NO